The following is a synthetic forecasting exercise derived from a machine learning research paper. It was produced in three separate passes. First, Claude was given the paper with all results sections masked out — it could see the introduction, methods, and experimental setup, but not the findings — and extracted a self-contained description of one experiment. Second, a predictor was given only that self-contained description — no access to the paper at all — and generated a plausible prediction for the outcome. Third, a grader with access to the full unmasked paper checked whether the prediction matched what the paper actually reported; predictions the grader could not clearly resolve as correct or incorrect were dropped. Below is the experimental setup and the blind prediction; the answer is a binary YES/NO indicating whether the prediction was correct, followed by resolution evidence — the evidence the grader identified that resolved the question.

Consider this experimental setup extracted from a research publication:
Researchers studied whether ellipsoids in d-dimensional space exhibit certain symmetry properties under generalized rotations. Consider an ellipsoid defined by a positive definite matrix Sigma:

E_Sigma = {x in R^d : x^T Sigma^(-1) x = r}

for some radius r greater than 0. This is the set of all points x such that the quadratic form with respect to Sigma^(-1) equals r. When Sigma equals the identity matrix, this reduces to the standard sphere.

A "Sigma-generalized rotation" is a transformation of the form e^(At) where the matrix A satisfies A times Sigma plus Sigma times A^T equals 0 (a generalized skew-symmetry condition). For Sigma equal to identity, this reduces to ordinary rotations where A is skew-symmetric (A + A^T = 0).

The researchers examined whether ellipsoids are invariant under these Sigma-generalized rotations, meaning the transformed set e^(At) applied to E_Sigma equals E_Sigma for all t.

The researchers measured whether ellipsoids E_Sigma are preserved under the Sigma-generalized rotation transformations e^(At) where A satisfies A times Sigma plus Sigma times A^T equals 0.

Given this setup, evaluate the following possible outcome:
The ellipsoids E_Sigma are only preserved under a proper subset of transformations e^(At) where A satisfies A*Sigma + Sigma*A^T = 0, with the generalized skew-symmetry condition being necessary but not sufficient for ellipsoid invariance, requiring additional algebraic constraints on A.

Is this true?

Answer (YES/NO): NO